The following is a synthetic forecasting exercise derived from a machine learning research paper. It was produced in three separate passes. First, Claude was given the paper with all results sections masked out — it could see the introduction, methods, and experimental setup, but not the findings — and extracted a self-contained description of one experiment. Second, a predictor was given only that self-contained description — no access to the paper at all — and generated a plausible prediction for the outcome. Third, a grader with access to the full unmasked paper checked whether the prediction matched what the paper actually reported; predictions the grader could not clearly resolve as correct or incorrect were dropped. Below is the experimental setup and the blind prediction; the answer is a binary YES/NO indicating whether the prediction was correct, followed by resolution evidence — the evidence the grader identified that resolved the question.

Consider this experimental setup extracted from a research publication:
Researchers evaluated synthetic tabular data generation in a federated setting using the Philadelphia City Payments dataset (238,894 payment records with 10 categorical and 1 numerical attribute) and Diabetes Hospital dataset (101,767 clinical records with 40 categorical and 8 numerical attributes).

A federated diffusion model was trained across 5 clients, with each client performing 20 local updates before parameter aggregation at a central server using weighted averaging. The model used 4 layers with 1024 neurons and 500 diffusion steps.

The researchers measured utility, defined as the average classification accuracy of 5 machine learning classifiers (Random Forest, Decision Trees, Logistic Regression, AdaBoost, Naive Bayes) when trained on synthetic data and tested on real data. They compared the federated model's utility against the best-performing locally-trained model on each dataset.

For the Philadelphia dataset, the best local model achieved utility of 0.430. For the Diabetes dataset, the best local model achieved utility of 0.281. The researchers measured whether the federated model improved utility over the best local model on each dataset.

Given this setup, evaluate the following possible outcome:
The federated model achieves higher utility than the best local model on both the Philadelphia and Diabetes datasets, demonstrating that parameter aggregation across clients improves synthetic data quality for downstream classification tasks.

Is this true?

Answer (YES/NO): NO